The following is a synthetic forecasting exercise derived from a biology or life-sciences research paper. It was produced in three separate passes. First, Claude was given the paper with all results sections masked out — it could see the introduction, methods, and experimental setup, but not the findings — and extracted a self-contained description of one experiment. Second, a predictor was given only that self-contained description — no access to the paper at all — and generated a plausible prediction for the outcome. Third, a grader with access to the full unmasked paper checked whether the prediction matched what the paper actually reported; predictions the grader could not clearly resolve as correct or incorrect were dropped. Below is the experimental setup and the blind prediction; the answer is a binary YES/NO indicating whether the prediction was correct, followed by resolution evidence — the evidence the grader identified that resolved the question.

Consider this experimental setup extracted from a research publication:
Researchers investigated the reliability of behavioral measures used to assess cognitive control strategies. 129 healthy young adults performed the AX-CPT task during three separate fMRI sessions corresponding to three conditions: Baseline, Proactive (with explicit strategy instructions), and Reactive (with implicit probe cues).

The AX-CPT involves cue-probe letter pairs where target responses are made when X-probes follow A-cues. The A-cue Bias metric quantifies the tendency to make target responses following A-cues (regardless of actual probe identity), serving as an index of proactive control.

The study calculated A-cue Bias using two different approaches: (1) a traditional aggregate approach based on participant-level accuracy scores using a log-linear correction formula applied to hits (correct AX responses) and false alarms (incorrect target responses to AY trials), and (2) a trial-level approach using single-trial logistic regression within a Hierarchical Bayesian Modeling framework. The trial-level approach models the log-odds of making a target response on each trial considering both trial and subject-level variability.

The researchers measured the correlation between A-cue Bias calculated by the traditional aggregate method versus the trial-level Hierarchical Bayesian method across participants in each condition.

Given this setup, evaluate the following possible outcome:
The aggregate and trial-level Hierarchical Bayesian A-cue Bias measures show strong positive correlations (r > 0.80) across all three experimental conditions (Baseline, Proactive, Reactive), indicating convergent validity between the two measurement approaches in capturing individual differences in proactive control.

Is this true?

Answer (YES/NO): YES